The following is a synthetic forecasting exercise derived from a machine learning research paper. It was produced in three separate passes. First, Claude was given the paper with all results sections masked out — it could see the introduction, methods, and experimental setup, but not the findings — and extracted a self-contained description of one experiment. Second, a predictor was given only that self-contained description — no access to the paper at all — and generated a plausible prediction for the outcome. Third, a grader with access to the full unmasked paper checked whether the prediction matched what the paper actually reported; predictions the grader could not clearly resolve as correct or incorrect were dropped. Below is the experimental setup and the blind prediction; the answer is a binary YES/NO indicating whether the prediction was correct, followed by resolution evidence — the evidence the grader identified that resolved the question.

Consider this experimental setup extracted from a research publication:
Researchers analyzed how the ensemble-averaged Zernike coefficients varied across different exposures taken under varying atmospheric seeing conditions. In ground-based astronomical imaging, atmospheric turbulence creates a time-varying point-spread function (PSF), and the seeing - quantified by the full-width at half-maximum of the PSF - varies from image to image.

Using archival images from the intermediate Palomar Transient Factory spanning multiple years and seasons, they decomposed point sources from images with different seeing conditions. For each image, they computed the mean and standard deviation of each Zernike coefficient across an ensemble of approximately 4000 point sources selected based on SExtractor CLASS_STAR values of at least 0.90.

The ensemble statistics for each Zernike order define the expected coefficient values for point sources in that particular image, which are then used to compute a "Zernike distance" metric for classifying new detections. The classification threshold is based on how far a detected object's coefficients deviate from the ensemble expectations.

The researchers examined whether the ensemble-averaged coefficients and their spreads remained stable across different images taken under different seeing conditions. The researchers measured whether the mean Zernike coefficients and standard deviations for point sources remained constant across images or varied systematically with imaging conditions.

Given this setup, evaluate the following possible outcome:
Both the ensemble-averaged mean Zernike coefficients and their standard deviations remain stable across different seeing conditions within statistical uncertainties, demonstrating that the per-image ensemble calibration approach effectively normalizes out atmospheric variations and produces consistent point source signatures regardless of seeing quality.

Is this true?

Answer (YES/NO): NO